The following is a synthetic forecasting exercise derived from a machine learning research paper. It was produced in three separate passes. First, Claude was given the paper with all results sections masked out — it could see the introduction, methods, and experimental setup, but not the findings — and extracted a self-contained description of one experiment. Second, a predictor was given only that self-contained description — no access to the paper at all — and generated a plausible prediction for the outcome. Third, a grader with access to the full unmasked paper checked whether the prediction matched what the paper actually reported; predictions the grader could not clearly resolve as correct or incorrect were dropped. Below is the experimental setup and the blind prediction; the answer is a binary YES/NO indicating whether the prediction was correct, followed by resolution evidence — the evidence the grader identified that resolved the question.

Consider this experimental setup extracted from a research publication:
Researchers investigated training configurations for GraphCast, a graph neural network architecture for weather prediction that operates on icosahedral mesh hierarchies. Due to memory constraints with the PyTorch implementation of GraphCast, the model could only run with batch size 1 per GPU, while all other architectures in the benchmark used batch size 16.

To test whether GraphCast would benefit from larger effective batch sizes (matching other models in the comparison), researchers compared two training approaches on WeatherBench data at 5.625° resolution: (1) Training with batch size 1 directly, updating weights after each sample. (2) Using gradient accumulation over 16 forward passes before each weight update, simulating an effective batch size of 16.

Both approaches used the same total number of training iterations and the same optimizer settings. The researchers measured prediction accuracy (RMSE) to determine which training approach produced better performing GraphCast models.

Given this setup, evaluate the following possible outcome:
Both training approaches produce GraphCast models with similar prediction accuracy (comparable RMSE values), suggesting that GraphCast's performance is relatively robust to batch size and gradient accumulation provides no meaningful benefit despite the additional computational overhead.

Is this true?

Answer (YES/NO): NO